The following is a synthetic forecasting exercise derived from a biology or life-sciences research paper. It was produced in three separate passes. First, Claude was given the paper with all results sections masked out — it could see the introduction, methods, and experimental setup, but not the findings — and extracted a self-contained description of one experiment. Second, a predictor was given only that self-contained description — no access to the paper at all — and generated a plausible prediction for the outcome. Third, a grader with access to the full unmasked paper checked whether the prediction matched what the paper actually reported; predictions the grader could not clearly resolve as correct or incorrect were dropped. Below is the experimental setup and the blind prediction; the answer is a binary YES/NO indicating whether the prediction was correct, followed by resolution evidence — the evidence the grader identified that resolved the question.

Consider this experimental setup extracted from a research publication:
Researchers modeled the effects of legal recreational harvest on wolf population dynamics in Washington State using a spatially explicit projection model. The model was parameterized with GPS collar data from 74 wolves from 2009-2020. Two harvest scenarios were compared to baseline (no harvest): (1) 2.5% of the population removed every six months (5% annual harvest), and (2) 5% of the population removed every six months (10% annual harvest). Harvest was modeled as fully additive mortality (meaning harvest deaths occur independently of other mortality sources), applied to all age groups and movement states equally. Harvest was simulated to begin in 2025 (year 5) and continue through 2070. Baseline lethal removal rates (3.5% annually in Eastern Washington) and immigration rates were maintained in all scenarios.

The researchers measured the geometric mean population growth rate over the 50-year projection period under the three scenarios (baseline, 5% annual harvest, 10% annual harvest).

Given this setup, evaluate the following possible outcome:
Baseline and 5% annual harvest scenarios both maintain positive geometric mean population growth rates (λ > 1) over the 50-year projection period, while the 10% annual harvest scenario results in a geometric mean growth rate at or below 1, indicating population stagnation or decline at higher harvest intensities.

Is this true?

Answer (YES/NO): NO